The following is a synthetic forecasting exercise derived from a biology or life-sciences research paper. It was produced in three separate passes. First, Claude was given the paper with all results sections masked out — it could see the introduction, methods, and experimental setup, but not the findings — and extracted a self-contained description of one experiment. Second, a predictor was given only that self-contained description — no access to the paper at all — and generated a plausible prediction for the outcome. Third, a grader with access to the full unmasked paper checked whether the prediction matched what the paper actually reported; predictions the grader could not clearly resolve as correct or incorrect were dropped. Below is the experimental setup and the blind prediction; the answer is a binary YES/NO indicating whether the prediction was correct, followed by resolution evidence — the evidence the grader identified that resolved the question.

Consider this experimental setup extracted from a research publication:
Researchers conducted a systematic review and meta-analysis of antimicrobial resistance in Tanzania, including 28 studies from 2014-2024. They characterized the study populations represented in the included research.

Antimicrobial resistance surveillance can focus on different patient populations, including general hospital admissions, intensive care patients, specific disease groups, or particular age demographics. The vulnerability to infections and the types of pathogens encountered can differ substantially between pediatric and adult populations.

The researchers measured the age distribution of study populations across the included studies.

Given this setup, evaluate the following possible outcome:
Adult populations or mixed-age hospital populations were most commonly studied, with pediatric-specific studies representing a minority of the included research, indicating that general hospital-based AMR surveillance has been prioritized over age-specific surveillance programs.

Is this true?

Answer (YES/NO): NO